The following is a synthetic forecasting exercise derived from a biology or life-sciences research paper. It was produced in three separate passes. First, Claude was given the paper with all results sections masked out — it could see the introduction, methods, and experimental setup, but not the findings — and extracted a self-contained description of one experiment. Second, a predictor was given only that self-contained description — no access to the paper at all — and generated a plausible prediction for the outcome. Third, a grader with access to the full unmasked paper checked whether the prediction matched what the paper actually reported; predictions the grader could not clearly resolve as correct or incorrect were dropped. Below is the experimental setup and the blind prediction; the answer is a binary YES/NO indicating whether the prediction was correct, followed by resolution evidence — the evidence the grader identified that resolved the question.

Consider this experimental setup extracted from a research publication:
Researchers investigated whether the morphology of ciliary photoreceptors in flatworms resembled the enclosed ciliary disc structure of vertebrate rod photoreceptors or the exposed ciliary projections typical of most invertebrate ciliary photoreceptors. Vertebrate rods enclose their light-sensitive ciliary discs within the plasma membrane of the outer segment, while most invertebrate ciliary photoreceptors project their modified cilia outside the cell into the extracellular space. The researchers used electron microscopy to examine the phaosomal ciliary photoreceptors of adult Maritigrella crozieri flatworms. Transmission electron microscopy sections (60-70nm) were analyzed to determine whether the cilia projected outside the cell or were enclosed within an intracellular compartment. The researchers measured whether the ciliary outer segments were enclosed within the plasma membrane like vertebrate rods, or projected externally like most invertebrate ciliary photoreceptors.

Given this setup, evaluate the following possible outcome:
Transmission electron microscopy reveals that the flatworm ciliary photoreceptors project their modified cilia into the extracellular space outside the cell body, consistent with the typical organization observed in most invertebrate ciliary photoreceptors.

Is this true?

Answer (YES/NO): NO